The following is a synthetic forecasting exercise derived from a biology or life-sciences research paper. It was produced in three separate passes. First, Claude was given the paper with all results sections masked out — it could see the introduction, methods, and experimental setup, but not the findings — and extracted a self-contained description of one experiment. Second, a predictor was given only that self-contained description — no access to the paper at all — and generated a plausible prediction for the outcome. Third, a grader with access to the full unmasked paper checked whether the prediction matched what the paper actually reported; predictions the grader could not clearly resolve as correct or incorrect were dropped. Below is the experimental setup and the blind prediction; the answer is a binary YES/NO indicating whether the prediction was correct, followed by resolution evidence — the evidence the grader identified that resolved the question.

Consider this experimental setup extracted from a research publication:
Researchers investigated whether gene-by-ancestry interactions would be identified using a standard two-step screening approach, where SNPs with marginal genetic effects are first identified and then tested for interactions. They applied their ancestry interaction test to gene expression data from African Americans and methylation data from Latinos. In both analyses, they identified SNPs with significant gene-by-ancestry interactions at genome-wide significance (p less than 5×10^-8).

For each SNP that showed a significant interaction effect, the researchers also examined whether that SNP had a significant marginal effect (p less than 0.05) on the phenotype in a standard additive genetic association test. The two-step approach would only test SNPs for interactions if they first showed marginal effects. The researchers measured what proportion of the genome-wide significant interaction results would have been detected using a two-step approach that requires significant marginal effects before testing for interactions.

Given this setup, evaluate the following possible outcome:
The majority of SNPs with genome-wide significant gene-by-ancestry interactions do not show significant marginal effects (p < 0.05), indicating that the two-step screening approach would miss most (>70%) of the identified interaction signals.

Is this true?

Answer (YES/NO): YES